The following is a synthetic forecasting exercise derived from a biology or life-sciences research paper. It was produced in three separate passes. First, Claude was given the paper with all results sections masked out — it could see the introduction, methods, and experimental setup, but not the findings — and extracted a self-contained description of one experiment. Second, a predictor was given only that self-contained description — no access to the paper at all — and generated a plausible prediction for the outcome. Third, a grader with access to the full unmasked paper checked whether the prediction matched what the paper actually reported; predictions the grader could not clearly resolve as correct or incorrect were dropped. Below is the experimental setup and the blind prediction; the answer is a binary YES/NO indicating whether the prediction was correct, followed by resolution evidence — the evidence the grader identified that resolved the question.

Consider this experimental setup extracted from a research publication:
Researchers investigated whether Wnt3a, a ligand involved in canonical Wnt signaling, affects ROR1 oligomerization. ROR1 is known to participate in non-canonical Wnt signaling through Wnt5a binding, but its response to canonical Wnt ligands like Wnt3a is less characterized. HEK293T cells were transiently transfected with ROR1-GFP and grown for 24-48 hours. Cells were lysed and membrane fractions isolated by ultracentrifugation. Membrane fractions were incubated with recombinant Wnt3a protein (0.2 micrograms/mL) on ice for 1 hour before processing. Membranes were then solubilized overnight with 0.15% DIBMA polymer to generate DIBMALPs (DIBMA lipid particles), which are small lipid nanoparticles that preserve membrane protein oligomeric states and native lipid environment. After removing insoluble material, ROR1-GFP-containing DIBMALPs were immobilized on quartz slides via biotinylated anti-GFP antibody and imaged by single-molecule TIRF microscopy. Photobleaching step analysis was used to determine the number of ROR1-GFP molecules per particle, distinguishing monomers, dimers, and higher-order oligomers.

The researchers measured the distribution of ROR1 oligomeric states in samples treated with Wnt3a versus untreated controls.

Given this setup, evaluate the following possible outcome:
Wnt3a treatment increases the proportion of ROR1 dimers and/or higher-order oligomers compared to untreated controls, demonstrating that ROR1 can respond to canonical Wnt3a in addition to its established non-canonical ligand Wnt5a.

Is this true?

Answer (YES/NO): NO